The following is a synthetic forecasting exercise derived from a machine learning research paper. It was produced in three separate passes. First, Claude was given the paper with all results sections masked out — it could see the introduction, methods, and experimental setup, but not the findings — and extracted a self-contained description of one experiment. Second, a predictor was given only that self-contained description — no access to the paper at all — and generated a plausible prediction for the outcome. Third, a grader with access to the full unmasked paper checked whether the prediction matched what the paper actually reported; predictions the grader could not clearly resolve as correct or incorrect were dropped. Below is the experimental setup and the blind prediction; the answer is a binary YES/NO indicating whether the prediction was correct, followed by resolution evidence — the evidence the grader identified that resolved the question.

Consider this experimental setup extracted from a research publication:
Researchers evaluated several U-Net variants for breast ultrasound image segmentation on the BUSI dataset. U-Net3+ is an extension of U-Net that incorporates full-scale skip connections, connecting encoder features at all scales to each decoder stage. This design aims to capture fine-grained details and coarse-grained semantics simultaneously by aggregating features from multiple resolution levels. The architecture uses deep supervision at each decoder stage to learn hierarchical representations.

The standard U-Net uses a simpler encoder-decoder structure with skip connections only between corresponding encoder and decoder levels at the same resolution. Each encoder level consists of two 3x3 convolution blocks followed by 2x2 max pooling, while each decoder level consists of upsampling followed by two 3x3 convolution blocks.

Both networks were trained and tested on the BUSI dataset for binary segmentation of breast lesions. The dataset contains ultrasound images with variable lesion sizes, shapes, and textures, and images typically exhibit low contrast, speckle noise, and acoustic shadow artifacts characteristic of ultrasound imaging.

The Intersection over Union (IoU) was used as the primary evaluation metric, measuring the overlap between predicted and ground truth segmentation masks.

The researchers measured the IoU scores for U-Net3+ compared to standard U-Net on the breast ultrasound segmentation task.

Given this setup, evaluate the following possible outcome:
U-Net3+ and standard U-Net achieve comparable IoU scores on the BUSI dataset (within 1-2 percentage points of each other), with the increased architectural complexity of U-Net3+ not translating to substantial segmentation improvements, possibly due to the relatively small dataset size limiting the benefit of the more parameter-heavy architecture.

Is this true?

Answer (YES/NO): NO